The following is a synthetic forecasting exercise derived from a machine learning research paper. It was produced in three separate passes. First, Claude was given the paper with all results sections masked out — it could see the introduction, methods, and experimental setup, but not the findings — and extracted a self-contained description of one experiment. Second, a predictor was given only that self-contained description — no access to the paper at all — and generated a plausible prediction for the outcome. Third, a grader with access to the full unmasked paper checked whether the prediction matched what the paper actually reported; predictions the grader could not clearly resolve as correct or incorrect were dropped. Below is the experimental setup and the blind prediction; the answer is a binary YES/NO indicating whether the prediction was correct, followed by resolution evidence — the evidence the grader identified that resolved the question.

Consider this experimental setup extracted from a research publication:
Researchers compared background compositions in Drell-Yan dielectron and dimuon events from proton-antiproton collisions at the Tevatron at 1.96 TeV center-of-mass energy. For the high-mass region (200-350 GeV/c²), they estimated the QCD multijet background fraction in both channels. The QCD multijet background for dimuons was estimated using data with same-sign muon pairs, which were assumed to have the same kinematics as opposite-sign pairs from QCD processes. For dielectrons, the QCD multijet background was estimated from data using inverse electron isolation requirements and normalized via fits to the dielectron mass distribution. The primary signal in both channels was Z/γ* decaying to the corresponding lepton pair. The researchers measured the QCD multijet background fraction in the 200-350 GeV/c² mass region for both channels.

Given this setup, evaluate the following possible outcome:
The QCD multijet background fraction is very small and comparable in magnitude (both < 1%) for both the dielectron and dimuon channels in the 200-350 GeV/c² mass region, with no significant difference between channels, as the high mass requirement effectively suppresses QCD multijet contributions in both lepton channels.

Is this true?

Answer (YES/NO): NO